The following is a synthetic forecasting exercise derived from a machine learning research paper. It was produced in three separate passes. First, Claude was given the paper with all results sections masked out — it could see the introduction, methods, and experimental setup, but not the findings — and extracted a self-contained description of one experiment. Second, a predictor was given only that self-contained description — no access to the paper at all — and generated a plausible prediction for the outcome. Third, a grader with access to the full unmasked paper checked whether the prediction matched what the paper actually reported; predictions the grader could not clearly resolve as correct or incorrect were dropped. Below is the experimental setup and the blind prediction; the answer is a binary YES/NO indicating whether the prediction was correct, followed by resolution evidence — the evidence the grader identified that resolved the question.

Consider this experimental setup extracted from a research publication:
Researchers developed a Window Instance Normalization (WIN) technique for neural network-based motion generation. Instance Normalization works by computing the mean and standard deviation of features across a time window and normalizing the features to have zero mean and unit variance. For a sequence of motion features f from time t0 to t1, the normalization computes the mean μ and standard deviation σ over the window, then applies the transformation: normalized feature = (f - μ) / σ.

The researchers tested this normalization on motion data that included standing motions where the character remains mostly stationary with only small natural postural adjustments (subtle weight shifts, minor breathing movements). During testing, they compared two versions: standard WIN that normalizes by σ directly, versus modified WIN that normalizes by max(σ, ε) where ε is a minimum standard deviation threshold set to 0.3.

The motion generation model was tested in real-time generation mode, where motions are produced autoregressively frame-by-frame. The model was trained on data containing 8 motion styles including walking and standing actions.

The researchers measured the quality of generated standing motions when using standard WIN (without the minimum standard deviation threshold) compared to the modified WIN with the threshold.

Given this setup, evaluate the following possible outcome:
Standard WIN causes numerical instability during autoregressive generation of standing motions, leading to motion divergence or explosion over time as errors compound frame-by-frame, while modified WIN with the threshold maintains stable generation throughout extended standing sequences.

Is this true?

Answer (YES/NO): NO